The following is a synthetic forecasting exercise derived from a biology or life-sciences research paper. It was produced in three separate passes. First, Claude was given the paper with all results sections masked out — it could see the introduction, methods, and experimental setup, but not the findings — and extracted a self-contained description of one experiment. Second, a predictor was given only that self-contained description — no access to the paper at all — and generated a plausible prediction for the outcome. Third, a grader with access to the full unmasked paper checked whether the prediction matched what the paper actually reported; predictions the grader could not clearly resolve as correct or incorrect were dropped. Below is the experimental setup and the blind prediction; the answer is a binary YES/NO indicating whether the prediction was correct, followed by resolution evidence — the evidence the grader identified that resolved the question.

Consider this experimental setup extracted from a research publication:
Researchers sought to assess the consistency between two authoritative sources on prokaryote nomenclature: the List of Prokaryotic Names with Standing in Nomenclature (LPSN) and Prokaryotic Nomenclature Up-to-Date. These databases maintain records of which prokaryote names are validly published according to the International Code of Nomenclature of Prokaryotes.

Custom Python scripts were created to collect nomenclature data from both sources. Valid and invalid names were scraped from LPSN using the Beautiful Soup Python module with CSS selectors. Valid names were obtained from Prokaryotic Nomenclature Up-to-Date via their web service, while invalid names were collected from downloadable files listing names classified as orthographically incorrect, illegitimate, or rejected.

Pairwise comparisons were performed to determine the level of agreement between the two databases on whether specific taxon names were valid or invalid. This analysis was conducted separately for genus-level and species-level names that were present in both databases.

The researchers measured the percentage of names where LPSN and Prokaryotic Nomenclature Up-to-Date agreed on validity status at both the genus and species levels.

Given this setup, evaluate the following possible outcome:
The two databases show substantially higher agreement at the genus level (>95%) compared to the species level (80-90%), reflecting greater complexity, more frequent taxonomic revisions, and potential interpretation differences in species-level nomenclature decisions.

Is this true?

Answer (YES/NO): NO